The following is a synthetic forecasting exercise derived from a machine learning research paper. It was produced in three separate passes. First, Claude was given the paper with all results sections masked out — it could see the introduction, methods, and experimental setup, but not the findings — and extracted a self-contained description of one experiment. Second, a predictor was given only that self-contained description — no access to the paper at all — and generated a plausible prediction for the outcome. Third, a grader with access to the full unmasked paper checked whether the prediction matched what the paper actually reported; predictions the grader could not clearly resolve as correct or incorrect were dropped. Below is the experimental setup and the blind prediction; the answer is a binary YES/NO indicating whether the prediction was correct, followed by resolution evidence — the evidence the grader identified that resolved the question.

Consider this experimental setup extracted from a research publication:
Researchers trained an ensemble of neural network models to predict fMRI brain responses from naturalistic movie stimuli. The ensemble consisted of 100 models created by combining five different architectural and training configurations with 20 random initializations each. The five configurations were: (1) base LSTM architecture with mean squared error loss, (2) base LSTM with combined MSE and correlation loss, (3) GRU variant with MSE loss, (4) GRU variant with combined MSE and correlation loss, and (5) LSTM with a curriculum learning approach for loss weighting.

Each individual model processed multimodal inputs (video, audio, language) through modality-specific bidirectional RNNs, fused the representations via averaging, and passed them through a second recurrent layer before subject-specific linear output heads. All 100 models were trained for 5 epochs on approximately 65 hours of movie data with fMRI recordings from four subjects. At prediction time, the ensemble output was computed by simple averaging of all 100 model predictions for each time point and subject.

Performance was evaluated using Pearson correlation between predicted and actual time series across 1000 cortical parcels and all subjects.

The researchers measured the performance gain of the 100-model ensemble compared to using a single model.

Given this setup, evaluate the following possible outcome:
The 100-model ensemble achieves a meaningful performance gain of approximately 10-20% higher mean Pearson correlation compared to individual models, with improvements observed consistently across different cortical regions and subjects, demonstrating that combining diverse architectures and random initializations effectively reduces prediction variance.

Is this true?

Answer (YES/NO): NO